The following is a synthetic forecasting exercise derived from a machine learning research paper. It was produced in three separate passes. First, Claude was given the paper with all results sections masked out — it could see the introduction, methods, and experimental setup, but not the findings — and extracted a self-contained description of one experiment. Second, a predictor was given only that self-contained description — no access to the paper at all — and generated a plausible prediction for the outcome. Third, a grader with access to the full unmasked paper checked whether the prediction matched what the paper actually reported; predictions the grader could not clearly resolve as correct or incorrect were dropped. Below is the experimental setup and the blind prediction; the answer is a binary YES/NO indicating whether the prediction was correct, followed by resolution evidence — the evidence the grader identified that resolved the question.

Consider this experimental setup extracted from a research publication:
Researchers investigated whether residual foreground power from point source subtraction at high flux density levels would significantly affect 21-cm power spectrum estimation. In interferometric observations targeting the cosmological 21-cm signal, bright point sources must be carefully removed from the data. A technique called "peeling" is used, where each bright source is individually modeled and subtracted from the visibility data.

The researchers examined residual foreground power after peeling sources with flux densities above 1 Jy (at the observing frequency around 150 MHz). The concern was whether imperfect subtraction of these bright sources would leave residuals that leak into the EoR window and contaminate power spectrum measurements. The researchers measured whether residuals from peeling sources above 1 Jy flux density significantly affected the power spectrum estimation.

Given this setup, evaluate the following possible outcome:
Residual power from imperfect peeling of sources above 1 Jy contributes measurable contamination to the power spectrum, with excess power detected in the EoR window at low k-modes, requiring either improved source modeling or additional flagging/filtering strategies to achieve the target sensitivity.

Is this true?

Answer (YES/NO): NO